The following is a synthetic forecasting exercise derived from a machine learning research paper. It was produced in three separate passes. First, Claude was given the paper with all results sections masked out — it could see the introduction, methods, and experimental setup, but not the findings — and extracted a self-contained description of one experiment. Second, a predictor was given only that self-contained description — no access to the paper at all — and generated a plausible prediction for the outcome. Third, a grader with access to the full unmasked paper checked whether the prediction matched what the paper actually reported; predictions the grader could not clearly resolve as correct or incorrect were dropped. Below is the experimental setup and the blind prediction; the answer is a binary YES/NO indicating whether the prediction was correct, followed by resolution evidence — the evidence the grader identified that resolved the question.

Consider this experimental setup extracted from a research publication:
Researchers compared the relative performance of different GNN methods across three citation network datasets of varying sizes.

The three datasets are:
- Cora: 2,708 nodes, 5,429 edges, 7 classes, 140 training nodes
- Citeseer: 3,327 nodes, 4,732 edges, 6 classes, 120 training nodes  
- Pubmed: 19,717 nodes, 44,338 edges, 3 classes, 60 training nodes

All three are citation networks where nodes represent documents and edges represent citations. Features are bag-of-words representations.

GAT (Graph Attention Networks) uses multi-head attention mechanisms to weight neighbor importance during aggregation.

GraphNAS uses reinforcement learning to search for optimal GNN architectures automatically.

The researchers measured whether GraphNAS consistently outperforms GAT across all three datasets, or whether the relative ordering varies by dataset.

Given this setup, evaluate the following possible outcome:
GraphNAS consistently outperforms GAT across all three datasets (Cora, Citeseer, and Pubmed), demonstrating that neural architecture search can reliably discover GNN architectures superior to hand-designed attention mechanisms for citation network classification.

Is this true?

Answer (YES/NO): NO